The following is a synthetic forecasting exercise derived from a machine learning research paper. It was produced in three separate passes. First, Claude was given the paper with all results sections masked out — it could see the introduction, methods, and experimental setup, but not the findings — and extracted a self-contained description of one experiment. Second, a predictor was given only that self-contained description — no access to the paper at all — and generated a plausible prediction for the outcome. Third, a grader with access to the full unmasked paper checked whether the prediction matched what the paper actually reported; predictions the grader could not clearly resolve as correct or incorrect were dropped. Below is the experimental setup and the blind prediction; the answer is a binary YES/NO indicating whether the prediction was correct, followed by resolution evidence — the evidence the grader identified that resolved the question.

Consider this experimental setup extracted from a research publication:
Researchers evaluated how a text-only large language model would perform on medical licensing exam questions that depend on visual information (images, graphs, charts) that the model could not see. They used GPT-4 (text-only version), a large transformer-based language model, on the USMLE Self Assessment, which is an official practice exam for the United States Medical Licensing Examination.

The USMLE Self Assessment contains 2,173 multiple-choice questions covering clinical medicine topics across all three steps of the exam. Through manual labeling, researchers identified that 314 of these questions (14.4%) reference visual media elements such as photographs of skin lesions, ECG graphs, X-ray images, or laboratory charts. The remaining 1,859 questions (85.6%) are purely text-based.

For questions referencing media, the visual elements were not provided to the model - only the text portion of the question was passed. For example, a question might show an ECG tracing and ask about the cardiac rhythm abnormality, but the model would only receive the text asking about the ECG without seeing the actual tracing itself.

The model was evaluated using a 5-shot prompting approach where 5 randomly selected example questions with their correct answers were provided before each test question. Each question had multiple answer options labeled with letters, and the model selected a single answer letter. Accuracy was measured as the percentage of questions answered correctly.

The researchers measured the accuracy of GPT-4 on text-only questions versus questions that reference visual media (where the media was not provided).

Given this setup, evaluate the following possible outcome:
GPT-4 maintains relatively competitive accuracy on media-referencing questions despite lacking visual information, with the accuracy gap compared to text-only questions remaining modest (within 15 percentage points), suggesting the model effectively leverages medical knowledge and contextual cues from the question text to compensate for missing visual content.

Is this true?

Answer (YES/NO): NO